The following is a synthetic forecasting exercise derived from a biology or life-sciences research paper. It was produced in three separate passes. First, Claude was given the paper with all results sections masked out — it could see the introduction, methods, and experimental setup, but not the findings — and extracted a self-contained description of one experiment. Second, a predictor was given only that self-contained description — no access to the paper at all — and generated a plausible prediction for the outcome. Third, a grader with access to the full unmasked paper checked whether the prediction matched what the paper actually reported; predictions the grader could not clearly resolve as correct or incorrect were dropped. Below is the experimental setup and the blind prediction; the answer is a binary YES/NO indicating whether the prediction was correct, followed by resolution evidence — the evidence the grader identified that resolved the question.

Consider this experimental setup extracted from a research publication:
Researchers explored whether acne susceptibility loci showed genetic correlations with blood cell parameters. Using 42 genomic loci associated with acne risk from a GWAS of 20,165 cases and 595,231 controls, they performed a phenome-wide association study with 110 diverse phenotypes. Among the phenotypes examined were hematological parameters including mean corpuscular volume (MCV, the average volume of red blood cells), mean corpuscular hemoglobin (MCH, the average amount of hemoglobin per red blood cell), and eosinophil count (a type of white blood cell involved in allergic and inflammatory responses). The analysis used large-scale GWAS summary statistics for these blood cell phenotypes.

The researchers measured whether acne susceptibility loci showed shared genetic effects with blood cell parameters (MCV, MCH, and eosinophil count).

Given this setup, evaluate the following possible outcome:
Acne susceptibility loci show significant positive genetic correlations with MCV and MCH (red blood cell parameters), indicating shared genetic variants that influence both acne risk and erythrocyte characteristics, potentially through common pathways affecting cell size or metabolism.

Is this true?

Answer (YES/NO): NO